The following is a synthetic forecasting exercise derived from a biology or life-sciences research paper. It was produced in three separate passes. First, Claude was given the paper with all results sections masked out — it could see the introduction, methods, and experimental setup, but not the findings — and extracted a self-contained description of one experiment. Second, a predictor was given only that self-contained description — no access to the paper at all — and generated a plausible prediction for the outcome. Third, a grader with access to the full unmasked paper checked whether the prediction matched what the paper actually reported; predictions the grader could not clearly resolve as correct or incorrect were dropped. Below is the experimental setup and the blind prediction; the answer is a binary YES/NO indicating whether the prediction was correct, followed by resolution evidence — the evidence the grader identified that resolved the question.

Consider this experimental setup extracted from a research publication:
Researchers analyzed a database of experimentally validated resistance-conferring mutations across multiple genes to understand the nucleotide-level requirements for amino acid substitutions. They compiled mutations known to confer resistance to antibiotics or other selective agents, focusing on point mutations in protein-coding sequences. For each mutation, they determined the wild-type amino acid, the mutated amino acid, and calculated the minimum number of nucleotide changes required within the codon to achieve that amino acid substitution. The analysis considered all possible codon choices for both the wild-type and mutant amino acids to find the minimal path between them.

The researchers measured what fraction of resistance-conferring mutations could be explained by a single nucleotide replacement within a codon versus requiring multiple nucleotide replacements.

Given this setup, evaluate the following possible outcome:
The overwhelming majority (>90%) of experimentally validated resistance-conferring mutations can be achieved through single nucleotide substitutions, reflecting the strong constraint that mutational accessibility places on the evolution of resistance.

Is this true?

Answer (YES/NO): YES